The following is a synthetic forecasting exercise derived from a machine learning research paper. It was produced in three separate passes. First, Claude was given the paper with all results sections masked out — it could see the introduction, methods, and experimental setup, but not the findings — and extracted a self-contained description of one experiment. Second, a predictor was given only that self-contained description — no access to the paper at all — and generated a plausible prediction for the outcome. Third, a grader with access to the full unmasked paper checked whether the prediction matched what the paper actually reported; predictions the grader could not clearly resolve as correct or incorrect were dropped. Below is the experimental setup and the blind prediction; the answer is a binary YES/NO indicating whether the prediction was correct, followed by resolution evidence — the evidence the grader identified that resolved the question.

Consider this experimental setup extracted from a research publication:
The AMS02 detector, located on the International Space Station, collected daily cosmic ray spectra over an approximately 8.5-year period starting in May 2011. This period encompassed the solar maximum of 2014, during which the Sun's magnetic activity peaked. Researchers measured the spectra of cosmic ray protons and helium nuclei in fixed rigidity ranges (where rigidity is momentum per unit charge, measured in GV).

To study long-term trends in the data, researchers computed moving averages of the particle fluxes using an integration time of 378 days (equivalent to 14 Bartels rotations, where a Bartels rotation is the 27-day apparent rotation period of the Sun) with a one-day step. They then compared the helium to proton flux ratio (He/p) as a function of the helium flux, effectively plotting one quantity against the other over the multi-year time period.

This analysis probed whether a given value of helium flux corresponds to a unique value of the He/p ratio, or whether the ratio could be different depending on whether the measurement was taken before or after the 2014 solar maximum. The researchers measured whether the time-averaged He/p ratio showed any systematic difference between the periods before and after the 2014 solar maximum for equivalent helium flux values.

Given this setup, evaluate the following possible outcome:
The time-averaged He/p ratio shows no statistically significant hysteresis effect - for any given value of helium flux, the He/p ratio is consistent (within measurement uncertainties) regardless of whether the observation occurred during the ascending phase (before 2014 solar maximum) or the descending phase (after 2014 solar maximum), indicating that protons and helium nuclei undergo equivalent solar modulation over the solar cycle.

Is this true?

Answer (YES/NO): NO